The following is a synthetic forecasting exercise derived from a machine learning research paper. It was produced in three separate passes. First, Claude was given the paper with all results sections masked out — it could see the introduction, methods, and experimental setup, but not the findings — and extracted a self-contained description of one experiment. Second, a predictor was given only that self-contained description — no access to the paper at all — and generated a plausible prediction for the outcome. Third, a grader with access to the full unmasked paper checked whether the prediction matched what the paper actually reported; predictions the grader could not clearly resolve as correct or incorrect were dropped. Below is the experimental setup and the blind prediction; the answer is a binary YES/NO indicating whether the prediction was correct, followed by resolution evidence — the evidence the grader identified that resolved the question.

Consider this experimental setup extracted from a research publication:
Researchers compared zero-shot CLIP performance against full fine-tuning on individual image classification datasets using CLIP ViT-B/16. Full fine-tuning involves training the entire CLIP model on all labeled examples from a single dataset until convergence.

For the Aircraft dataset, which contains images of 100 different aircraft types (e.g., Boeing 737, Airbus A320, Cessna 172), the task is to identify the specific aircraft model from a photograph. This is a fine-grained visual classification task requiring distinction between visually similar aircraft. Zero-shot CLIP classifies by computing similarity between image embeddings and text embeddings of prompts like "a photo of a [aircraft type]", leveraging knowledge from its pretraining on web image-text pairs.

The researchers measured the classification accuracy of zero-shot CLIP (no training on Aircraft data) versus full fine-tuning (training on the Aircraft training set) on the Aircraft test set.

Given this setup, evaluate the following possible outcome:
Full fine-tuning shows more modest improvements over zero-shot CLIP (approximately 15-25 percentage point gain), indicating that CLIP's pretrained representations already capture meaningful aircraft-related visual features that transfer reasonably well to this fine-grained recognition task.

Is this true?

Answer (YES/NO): NO